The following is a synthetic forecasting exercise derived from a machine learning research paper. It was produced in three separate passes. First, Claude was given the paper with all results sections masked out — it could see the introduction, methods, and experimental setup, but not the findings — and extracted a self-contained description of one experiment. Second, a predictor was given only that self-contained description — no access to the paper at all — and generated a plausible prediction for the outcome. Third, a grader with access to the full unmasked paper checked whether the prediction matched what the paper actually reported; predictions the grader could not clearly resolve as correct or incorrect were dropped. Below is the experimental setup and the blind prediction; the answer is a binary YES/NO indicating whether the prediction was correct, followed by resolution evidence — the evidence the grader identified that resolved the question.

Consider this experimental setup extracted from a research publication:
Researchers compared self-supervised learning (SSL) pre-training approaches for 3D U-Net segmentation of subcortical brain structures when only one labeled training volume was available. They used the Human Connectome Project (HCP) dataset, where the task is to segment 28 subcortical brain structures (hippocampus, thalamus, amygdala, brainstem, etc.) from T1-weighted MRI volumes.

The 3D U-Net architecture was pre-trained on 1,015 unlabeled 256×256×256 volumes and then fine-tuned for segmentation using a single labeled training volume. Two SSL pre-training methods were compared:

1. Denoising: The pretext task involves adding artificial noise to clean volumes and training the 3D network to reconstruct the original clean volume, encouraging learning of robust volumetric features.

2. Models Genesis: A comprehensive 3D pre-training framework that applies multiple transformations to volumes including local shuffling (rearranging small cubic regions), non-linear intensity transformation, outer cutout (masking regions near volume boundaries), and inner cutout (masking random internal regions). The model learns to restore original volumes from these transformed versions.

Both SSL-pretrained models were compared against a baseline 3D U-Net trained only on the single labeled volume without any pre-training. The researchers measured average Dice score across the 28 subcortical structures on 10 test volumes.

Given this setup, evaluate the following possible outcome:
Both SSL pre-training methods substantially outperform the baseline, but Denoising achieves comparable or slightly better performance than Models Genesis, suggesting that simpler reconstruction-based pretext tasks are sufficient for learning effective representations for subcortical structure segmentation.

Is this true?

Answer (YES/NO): NO